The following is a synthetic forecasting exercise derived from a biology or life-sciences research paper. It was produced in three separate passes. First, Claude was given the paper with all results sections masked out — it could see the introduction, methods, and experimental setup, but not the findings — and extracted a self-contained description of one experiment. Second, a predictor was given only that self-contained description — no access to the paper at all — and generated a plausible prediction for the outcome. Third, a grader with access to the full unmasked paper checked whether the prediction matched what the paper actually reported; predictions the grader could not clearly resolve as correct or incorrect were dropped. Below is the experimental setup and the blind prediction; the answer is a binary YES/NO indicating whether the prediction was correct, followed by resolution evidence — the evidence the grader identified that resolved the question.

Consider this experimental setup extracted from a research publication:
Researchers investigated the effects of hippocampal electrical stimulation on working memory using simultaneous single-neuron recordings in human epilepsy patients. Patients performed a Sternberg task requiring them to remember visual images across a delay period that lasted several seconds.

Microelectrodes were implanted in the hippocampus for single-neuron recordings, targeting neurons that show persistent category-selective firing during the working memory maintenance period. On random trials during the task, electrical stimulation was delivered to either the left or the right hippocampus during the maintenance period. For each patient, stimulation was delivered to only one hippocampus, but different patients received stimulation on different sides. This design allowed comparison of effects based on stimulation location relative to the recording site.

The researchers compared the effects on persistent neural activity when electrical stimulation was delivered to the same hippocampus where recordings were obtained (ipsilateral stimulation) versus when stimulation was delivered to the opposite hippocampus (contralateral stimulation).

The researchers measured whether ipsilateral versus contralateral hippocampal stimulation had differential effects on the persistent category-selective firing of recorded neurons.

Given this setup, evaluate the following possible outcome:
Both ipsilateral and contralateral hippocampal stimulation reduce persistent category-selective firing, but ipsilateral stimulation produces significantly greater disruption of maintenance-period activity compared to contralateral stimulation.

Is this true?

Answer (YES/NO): NO